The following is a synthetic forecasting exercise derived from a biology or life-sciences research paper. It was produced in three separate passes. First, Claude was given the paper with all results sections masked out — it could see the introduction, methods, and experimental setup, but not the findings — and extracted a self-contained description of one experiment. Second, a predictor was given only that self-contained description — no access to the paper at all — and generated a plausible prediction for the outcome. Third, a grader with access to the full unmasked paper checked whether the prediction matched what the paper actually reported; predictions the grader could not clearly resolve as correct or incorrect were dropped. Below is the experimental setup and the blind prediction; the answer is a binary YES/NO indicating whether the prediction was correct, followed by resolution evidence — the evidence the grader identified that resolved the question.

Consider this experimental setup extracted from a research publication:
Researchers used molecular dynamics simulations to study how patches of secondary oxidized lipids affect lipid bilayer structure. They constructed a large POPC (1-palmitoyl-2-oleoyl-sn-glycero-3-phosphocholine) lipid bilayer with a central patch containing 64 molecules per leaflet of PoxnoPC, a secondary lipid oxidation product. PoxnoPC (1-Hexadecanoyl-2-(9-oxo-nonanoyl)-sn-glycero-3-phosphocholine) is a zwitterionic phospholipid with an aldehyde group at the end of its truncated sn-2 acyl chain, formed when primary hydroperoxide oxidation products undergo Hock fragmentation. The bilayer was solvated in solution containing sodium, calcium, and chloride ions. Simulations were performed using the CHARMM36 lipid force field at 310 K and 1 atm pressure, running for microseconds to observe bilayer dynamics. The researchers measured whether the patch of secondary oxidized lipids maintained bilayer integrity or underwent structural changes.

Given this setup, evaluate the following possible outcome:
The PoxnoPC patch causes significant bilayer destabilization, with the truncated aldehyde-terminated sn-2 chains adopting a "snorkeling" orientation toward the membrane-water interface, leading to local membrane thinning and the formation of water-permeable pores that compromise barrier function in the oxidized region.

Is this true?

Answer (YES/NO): NO